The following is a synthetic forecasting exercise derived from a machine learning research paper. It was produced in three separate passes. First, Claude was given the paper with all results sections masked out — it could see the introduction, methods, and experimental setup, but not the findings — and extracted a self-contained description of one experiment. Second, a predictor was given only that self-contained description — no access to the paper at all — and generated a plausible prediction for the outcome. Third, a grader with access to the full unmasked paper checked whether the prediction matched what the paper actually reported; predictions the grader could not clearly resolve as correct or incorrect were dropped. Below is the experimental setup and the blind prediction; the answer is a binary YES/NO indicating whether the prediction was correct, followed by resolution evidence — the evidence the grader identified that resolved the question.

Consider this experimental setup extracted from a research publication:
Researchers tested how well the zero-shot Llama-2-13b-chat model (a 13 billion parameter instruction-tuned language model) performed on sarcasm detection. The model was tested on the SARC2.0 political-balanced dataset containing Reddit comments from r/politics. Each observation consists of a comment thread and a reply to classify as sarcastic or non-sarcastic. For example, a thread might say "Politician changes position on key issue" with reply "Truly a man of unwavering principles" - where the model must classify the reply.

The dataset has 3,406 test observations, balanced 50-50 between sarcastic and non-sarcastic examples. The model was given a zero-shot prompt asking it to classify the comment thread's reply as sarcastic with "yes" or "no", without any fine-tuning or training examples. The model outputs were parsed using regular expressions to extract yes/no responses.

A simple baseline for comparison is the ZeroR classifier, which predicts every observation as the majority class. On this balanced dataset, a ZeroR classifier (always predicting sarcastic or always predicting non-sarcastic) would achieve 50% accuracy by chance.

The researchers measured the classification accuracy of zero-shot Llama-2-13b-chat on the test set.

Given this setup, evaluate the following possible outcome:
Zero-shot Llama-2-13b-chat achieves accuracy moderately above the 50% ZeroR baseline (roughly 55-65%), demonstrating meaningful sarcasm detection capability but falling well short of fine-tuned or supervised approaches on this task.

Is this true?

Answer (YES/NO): NO